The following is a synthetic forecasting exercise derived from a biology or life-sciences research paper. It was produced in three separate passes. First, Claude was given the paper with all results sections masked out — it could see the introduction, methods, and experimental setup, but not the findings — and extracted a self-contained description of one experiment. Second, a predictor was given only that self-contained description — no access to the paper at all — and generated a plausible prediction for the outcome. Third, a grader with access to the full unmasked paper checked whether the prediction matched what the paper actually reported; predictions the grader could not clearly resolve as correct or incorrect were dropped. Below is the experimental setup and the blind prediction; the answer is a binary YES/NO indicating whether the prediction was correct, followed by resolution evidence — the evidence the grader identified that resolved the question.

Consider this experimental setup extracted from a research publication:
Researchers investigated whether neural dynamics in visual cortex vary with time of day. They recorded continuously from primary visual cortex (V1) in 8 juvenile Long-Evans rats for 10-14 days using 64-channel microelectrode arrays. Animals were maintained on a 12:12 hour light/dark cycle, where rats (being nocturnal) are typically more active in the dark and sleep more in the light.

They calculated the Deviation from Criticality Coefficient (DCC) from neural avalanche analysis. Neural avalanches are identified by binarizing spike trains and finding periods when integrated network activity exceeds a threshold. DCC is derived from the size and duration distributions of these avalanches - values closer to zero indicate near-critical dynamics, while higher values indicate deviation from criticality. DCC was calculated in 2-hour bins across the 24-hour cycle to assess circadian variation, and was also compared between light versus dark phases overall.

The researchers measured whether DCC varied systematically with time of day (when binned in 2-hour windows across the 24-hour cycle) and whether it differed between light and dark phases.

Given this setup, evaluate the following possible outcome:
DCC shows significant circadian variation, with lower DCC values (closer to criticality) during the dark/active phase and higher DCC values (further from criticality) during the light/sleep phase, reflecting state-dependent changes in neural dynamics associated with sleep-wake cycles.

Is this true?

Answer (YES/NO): NO